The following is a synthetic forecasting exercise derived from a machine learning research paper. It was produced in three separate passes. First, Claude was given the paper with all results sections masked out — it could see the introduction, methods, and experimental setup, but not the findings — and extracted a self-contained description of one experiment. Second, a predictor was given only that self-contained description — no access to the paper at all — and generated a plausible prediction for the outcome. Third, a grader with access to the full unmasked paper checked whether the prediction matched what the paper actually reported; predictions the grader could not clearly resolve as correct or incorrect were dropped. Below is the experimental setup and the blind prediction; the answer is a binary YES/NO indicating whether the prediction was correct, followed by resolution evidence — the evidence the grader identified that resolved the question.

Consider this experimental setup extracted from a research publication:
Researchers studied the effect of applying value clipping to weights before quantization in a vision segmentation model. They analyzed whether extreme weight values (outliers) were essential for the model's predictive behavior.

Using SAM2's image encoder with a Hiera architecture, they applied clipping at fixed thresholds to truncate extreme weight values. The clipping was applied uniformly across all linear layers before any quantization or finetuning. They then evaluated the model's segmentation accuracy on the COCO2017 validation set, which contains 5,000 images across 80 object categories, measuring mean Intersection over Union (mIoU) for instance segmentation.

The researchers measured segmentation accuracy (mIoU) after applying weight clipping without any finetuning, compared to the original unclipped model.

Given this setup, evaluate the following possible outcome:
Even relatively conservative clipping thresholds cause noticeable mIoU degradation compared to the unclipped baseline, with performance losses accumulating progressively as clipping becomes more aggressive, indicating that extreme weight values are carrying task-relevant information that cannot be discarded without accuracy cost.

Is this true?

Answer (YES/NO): NO